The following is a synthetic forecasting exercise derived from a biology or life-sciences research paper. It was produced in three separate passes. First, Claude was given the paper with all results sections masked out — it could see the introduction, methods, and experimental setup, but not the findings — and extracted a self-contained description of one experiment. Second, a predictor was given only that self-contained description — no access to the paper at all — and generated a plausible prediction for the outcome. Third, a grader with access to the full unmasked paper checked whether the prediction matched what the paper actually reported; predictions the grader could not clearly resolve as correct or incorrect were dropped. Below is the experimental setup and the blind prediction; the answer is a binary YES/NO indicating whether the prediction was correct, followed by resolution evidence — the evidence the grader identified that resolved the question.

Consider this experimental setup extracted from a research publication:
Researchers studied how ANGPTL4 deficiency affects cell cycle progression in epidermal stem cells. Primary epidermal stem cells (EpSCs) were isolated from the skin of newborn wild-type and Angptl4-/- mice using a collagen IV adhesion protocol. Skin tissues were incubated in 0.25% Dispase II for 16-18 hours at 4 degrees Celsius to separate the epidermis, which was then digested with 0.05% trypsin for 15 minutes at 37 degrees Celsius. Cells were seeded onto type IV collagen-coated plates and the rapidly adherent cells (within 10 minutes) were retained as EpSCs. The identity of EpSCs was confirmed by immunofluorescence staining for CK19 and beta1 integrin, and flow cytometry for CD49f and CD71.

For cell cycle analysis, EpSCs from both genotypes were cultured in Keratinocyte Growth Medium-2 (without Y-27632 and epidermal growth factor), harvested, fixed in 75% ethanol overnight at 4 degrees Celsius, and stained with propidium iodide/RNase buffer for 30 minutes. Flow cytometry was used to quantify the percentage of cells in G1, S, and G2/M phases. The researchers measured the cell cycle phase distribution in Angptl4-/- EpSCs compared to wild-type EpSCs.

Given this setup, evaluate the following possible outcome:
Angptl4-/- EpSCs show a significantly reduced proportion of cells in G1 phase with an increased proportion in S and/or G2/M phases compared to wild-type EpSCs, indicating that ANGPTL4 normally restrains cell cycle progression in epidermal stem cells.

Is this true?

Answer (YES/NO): NO